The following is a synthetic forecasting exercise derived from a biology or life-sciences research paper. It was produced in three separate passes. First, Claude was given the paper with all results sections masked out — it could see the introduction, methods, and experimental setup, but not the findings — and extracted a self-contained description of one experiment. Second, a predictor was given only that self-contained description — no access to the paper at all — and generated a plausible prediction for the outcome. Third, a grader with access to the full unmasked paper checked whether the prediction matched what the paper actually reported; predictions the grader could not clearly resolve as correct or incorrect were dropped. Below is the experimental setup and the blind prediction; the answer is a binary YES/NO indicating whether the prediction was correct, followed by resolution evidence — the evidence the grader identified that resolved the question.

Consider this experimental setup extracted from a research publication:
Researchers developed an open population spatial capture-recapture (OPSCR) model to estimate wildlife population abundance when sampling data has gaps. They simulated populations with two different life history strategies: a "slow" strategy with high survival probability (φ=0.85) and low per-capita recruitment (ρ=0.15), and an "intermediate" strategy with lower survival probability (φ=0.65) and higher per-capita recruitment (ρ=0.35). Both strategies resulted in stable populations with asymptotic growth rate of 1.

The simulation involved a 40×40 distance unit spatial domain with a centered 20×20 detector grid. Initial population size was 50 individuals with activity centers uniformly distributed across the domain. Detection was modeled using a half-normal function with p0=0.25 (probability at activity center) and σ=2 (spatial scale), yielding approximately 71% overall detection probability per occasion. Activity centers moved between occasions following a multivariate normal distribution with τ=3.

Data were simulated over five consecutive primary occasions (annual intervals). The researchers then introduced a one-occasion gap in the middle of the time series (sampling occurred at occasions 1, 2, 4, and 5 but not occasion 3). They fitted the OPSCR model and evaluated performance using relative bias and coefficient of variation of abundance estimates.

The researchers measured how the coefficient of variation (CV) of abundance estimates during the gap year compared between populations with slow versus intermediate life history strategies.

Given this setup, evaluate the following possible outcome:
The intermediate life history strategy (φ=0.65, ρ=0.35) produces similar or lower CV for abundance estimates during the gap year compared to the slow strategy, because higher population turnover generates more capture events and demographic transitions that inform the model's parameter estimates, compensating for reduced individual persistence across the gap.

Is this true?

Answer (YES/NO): NO